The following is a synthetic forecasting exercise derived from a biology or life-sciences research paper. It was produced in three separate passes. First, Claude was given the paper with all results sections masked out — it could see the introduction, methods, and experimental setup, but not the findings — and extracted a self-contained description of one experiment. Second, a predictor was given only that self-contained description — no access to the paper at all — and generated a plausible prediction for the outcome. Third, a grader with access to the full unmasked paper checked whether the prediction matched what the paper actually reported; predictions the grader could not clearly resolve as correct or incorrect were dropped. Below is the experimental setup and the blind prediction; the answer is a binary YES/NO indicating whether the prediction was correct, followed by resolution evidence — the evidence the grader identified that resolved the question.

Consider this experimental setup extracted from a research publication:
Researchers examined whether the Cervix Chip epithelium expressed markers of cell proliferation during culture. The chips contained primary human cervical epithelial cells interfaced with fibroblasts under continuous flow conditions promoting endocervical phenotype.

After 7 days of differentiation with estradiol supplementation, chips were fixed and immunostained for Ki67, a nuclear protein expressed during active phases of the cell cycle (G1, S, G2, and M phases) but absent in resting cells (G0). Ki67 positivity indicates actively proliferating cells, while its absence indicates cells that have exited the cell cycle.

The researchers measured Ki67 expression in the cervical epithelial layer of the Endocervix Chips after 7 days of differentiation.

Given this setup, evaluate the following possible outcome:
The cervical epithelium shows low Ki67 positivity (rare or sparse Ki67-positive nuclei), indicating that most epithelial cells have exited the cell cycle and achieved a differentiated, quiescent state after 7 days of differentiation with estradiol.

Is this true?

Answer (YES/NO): YES